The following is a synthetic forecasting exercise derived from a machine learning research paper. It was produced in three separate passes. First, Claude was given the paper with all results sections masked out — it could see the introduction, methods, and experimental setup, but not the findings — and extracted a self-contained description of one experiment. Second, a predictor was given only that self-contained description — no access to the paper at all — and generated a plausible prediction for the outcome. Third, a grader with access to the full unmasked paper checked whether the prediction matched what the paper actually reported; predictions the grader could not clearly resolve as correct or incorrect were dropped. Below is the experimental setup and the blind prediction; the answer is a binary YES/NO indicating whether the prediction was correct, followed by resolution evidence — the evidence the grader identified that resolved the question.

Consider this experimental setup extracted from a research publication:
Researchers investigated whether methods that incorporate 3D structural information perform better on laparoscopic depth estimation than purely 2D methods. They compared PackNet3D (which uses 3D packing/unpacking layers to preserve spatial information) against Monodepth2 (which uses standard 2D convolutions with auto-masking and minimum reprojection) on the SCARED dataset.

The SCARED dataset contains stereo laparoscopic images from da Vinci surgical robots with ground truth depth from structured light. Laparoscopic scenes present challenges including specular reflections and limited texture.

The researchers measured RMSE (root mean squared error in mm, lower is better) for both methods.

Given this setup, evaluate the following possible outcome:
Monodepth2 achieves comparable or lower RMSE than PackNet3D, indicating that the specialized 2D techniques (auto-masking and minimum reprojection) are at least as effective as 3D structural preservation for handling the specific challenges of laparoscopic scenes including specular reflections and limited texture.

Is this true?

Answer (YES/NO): NO